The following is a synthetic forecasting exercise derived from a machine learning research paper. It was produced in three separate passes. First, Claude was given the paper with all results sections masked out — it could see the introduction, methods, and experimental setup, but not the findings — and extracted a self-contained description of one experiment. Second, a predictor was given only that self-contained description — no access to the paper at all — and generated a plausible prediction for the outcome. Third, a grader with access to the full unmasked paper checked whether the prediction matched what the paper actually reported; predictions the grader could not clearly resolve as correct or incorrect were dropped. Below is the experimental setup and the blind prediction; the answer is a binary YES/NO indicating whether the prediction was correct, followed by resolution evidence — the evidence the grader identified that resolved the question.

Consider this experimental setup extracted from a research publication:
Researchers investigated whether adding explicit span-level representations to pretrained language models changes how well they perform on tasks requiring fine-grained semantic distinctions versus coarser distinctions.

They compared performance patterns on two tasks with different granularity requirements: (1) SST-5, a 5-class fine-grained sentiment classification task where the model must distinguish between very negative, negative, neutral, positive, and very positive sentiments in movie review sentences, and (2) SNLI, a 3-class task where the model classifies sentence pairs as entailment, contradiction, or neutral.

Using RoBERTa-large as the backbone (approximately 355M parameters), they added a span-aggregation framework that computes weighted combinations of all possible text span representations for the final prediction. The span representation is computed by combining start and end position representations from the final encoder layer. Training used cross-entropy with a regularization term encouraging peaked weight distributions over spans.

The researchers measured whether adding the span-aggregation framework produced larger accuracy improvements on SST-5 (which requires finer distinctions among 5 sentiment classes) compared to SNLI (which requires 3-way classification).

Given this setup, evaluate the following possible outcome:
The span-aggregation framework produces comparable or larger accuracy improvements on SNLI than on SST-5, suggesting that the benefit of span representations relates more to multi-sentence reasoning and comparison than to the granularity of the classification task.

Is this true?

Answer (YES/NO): NO